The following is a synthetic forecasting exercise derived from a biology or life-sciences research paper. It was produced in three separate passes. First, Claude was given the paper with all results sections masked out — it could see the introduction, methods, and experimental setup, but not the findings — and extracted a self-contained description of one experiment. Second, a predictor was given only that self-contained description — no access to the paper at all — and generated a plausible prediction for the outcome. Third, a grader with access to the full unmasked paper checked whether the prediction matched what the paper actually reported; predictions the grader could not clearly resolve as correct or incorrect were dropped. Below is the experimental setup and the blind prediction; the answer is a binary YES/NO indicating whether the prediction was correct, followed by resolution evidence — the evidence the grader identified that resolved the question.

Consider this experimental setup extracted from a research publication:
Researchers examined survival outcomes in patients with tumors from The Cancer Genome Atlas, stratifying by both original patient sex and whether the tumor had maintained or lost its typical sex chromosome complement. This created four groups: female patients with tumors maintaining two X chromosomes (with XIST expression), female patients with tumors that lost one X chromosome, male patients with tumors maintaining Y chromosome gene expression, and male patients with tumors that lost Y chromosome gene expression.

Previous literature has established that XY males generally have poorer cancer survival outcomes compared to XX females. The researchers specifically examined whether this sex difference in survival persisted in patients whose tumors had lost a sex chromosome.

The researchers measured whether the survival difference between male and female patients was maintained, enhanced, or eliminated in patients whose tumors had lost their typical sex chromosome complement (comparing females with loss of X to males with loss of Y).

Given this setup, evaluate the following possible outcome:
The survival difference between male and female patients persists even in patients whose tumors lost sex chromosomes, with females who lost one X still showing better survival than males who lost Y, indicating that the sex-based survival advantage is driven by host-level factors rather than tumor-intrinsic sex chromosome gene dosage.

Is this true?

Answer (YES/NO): NO